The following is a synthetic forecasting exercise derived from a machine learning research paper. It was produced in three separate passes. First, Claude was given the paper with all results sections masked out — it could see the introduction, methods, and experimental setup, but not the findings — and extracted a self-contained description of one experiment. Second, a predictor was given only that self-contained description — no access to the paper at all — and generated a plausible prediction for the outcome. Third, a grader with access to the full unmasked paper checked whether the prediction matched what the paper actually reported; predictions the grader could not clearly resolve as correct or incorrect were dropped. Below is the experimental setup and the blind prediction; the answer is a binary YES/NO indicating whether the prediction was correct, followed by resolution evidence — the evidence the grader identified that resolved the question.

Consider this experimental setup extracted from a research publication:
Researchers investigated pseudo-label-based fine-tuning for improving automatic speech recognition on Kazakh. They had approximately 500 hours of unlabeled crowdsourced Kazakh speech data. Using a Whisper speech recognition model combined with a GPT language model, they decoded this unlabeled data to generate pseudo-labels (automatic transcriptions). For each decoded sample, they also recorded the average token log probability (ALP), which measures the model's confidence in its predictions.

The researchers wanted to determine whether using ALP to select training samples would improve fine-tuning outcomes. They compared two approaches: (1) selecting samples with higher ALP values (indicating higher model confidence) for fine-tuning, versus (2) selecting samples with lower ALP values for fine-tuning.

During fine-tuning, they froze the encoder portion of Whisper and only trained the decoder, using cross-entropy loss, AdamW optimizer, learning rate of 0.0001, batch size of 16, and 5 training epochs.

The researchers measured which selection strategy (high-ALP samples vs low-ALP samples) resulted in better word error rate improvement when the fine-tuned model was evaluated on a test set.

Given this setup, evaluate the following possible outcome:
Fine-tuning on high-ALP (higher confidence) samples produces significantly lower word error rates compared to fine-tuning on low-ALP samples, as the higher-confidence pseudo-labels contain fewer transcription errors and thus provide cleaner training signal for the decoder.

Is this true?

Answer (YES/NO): YES